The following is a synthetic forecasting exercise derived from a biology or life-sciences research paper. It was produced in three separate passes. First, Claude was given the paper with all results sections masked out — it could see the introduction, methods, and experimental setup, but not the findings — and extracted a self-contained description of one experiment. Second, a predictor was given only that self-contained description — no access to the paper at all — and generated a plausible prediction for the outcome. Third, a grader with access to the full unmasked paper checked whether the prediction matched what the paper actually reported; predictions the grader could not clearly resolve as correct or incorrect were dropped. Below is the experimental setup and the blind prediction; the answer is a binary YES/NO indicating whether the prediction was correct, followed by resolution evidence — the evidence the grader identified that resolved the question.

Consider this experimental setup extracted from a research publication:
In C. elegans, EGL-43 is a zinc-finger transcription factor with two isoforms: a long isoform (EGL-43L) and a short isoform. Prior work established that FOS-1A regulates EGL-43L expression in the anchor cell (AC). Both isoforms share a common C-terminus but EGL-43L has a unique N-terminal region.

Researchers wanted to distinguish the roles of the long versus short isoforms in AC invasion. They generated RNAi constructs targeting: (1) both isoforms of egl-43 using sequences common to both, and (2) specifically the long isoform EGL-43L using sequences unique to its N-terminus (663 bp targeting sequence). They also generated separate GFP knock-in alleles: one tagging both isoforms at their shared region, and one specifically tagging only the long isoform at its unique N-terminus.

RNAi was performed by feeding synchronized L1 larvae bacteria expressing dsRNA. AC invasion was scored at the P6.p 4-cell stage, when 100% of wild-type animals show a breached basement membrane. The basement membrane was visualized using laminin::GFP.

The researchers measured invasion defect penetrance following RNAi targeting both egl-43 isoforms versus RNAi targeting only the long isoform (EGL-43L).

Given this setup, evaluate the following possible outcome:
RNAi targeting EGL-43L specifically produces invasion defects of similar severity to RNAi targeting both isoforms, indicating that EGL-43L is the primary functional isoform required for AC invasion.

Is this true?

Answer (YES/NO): NO